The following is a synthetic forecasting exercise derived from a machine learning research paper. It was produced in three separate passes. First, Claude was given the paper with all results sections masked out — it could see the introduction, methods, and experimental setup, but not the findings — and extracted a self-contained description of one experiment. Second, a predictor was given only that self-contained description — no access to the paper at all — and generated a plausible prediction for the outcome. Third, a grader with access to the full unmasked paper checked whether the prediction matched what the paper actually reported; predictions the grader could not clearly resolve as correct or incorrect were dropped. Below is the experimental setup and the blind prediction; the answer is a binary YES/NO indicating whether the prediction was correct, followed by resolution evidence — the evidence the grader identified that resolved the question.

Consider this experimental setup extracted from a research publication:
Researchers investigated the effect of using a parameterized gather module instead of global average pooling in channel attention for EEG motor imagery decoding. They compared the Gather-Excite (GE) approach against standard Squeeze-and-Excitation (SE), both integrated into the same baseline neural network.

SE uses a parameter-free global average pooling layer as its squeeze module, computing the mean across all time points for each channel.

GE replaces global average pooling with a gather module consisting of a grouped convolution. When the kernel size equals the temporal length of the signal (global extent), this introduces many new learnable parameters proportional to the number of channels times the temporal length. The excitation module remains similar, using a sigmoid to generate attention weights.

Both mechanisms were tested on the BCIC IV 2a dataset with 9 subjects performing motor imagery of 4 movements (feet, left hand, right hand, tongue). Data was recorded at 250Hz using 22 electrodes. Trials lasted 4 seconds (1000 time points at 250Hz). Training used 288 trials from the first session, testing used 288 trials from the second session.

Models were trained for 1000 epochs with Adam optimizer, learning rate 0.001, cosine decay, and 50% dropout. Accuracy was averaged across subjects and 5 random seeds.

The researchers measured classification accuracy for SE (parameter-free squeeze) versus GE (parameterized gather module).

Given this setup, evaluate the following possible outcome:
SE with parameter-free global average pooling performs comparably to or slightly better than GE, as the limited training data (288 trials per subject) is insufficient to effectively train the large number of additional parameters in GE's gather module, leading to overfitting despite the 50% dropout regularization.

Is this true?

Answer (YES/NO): YES